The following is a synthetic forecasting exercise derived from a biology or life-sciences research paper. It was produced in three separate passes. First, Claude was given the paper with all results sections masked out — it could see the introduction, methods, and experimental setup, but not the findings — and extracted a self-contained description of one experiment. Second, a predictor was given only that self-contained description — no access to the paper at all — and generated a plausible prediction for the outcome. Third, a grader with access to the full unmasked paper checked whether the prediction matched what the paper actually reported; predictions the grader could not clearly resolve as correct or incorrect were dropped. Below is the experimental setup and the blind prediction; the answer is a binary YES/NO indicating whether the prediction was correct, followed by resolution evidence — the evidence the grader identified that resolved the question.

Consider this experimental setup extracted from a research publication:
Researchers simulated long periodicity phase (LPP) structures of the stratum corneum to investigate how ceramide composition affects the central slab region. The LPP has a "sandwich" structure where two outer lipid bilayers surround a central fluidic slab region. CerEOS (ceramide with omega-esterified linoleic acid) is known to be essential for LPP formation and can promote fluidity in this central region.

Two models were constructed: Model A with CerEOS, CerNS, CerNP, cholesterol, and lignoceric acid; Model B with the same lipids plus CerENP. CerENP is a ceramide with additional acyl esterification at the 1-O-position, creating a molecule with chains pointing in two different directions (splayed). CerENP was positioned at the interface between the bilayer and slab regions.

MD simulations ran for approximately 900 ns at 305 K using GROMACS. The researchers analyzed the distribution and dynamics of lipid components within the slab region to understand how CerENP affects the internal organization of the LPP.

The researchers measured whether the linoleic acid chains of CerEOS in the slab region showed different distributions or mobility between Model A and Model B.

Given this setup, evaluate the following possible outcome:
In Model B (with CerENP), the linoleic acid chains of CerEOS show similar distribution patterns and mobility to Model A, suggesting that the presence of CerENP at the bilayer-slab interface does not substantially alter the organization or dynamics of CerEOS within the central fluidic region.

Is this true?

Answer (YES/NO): NO